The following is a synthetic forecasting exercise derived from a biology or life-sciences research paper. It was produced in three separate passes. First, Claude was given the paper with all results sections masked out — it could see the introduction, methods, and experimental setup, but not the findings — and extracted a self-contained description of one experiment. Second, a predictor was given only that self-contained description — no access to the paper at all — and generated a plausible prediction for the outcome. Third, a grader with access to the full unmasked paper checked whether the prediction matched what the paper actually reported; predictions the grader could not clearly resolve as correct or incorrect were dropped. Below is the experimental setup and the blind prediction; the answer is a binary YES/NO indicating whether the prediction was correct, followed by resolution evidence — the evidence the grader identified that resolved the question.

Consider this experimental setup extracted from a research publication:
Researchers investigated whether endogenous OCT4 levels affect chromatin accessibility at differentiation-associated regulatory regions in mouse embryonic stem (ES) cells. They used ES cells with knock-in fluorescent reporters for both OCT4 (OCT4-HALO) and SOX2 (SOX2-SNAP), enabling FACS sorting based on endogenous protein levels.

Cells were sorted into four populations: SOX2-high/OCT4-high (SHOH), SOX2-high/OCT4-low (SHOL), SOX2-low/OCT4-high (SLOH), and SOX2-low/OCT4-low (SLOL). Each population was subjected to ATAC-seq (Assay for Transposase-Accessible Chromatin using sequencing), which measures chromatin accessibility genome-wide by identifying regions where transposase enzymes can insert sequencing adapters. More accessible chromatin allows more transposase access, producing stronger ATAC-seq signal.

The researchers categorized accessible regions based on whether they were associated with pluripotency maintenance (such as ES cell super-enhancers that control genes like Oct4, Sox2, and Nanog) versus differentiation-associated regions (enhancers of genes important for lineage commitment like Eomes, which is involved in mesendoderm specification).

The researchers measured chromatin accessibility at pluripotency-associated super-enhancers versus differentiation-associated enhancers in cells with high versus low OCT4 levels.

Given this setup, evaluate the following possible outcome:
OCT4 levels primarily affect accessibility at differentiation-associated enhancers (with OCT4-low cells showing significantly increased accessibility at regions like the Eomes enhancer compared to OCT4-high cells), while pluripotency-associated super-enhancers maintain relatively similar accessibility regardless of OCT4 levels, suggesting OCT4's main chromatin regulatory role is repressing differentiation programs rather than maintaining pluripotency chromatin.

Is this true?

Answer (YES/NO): NO